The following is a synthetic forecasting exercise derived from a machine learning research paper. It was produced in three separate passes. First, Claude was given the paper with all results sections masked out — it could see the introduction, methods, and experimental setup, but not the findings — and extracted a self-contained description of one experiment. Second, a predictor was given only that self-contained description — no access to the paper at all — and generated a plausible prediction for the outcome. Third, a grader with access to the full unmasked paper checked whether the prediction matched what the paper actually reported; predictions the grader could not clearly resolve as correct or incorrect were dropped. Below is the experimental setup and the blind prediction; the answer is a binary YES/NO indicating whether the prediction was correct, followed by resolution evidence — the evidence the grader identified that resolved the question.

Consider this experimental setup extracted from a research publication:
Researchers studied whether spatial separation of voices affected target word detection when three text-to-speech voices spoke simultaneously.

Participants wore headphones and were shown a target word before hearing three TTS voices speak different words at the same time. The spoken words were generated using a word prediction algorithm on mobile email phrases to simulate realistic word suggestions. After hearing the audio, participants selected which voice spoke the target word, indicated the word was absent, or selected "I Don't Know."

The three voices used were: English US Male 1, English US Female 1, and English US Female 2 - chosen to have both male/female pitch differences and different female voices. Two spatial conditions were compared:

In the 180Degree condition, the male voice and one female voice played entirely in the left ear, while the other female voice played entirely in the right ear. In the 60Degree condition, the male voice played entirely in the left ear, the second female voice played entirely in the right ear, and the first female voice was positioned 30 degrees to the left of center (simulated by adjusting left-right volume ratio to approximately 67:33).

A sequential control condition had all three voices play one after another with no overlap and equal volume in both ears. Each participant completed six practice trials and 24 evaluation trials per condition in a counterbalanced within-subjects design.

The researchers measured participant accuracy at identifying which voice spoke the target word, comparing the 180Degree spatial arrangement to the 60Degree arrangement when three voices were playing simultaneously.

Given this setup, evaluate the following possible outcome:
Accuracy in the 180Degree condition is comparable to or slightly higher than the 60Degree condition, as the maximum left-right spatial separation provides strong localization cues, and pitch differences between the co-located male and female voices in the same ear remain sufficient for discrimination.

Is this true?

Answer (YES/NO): YES